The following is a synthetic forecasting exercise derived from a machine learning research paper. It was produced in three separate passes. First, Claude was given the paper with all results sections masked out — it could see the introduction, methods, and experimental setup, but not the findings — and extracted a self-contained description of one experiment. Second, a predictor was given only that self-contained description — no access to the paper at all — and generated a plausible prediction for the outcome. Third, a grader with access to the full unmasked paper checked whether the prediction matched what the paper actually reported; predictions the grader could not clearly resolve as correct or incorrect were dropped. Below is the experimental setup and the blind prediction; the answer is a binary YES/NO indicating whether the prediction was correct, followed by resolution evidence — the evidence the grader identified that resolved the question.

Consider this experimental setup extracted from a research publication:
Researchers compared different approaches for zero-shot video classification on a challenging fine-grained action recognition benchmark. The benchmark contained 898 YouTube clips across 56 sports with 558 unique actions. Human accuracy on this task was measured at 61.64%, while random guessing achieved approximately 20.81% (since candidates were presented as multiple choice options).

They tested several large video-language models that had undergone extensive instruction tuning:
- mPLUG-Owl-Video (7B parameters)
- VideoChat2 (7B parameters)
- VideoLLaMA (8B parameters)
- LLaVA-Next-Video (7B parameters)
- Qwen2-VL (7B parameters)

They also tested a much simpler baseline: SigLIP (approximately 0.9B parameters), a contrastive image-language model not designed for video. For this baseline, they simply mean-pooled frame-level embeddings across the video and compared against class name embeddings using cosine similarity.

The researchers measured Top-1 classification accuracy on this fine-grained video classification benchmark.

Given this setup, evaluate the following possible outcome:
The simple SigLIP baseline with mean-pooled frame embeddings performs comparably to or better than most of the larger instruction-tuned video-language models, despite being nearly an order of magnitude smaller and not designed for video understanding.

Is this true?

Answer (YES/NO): YES